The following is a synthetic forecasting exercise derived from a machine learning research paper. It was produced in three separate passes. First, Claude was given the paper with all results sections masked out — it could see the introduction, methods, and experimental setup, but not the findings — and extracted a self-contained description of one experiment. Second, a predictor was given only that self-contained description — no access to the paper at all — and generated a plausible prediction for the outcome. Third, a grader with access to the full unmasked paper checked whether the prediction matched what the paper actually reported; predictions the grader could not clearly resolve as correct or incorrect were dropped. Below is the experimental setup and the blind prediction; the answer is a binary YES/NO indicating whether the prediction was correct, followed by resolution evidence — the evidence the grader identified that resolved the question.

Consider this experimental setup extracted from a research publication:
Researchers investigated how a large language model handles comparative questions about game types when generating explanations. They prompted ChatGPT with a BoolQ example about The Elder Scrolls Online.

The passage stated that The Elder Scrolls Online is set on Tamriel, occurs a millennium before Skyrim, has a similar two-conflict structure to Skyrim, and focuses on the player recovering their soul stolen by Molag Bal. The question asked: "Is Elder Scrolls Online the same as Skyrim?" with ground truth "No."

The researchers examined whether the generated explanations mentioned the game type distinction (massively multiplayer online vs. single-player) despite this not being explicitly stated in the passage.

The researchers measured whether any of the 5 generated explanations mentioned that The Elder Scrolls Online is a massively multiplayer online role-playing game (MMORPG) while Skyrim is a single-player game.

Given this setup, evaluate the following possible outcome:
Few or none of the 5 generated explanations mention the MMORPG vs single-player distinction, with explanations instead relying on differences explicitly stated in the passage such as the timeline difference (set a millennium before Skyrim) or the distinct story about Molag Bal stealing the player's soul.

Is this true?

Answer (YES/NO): NO